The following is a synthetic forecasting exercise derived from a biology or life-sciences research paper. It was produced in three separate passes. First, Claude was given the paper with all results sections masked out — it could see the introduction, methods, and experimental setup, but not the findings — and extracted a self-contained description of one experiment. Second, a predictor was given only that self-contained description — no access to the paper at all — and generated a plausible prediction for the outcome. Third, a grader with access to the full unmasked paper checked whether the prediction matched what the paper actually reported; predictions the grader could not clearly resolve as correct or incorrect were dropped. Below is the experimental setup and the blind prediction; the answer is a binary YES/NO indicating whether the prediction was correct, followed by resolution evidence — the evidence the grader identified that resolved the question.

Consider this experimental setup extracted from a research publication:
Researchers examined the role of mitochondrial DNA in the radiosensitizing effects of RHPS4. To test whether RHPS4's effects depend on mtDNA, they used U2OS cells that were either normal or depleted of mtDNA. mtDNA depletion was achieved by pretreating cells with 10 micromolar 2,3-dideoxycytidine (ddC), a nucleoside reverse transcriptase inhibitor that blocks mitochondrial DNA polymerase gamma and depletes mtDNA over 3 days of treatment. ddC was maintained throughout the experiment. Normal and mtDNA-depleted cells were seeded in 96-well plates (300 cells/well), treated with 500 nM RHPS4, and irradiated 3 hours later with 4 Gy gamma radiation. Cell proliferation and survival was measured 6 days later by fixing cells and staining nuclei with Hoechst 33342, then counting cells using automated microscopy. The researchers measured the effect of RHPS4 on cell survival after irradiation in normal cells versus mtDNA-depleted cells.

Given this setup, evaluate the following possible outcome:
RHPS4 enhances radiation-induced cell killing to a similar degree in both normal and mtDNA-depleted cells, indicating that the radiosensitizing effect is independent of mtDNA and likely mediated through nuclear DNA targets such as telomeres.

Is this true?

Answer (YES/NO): NO